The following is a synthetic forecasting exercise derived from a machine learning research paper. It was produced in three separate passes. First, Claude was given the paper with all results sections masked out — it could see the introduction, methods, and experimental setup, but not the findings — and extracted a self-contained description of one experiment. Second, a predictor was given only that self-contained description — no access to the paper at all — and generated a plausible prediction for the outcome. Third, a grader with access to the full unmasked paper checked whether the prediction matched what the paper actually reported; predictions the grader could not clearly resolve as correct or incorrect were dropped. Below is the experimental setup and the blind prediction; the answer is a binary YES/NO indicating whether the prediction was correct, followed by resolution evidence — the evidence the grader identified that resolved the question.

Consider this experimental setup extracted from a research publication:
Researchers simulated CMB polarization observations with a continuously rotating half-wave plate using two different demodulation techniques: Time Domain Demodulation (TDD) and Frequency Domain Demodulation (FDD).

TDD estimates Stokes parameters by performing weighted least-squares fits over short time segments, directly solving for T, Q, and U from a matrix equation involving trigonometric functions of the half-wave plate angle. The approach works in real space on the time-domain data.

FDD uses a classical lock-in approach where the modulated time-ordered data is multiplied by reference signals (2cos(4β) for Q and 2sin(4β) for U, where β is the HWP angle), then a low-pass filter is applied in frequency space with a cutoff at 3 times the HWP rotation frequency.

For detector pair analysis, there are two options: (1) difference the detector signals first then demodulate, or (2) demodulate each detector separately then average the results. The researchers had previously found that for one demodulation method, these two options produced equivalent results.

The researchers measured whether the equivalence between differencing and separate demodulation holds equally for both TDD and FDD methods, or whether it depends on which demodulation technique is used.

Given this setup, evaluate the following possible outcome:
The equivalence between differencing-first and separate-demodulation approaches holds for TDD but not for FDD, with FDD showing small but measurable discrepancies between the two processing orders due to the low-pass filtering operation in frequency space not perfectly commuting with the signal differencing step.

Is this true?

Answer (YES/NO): NO